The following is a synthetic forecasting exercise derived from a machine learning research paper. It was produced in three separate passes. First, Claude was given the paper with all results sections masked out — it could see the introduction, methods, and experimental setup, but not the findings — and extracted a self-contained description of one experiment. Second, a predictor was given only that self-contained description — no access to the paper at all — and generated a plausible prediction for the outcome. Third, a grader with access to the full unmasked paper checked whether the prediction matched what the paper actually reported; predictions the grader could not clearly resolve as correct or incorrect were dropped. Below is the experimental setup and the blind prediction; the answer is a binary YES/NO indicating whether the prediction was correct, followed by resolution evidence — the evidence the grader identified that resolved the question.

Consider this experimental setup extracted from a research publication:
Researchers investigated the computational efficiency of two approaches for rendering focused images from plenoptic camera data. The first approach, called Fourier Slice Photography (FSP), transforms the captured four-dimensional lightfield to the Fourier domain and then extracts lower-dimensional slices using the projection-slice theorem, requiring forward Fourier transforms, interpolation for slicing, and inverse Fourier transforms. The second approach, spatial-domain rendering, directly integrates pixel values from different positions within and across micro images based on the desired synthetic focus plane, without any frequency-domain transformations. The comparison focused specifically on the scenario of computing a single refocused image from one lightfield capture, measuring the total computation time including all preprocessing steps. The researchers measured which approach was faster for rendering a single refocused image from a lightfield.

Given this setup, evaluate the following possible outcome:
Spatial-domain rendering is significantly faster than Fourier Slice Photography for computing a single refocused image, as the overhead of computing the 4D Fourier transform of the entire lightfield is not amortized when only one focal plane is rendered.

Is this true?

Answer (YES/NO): YES